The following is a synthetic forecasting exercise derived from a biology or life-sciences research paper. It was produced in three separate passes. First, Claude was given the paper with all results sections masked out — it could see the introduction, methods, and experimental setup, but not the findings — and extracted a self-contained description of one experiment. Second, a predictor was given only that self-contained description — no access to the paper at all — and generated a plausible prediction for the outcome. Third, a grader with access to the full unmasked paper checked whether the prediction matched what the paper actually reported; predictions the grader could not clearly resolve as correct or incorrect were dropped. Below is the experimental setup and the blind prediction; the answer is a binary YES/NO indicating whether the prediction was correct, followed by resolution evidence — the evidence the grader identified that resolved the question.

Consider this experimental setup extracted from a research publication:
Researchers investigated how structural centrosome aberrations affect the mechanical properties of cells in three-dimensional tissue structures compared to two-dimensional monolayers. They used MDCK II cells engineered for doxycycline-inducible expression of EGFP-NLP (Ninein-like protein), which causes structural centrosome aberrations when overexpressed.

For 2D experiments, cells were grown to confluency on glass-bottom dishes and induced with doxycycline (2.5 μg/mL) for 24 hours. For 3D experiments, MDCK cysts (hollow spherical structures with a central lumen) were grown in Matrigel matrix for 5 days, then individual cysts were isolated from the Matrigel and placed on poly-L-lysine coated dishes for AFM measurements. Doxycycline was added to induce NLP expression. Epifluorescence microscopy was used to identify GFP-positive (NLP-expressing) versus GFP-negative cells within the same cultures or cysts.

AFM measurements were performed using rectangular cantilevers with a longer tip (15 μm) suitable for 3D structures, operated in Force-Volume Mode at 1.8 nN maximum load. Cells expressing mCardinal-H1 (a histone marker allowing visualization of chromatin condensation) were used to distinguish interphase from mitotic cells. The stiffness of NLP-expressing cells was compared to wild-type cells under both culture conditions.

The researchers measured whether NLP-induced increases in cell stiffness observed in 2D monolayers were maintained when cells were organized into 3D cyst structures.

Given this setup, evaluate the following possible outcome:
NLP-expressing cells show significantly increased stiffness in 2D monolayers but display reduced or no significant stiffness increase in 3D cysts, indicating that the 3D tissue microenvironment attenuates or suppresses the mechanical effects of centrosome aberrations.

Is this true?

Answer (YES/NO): NO